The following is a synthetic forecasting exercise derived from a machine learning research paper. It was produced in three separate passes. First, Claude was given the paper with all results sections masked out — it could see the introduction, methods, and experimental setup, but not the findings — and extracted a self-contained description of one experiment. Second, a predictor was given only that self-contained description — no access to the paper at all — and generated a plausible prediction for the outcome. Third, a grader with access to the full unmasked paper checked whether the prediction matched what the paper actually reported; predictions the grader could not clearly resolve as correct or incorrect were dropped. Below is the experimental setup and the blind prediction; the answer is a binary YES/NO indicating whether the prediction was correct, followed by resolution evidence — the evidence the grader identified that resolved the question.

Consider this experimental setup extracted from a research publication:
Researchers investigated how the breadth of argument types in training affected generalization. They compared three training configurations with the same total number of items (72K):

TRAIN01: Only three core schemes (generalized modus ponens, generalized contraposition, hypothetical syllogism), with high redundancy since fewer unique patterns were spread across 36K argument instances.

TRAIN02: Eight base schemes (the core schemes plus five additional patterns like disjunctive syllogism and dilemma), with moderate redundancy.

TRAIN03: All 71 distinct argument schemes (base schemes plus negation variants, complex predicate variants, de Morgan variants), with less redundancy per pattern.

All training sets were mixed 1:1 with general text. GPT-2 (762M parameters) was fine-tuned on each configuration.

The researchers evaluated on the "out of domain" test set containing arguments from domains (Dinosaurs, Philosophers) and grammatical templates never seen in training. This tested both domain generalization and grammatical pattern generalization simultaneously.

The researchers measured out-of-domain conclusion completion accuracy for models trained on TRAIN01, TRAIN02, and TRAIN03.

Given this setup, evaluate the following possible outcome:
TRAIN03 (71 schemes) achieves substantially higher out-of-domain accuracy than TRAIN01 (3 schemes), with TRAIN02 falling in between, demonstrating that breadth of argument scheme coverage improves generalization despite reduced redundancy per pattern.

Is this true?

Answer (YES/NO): YES